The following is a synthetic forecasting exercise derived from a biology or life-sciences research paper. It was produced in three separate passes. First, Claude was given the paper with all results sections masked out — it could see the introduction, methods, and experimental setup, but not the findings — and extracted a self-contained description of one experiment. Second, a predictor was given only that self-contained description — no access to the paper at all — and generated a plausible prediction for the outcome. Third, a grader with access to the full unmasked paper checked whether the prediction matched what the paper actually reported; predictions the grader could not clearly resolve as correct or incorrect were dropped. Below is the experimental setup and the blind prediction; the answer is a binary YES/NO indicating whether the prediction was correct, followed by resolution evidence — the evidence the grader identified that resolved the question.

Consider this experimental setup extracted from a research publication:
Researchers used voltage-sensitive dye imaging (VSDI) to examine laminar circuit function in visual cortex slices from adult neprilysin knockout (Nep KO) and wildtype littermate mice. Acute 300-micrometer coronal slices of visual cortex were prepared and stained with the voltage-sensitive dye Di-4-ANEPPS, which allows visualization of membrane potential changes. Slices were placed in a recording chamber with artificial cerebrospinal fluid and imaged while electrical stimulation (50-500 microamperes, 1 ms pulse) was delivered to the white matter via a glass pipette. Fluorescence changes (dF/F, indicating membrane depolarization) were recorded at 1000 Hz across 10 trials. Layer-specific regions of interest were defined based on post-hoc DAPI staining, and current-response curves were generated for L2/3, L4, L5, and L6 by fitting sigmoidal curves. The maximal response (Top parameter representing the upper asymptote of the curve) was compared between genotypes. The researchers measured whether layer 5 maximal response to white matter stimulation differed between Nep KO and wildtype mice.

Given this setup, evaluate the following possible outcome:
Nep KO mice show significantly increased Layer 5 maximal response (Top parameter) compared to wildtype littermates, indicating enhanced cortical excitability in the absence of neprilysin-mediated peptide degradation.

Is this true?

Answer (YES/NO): NO